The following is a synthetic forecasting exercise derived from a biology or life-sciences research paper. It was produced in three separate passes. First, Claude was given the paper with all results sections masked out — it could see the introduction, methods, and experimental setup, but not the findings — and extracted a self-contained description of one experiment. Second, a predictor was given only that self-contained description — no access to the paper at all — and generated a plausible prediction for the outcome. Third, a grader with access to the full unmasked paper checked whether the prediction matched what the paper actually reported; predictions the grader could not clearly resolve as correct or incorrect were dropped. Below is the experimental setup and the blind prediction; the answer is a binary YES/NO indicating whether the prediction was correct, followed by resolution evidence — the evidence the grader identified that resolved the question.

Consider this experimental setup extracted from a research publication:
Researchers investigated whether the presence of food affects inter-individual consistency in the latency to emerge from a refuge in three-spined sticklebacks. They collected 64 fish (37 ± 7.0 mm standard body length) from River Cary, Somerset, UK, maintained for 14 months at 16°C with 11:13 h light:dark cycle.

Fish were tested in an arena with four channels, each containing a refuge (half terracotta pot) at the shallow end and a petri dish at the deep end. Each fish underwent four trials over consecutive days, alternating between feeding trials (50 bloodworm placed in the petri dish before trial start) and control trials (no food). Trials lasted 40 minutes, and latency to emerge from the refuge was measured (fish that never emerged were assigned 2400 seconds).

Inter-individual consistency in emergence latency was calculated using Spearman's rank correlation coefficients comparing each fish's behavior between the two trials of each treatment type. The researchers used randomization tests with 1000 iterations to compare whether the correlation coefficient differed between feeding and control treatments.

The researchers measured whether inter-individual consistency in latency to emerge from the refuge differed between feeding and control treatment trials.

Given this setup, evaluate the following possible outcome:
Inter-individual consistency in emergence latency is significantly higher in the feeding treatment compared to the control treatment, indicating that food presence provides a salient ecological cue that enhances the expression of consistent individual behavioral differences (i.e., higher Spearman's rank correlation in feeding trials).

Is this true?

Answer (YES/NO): NO